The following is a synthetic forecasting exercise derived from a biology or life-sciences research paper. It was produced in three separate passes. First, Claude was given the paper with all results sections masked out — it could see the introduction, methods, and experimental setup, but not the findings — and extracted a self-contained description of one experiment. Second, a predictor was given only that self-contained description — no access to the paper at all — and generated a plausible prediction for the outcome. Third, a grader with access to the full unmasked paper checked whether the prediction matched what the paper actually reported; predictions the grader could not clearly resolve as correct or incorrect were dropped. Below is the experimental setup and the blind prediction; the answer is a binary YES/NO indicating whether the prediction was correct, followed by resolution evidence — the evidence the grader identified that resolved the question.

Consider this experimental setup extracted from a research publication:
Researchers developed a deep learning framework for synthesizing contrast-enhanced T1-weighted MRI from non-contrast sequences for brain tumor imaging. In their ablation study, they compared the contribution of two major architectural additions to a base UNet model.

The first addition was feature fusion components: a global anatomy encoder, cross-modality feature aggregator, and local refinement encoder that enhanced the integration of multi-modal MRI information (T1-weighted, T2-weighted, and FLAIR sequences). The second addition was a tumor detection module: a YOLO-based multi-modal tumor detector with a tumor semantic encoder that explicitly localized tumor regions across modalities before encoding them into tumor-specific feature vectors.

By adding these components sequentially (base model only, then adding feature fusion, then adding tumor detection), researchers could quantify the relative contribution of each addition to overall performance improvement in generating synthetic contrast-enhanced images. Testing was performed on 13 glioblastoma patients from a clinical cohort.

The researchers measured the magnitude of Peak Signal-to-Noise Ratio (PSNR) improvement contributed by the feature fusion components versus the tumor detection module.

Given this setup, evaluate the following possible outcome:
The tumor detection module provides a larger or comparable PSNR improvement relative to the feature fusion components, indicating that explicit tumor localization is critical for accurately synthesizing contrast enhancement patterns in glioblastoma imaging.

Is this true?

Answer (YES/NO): YES